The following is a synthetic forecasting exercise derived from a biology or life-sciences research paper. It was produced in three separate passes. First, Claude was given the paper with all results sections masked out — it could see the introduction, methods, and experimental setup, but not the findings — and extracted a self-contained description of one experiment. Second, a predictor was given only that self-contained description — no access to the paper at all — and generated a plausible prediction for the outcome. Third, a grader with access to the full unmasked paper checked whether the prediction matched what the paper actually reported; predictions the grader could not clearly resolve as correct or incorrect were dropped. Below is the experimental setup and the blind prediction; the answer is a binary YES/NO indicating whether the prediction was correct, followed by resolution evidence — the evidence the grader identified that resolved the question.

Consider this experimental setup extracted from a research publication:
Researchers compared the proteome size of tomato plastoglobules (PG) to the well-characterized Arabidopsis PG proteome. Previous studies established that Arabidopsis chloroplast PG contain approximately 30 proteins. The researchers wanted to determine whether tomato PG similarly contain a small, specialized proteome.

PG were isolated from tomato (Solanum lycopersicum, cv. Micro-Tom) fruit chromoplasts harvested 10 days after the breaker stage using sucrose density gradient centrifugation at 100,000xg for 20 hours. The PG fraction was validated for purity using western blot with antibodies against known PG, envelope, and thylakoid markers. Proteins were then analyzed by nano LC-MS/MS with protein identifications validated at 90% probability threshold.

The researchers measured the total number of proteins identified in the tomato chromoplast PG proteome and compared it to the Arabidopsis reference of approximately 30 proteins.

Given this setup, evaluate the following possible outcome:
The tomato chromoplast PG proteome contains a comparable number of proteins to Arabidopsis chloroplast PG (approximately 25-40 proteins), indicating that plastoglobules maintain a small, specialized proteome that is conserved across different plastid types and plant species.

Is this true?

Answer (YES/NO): NO